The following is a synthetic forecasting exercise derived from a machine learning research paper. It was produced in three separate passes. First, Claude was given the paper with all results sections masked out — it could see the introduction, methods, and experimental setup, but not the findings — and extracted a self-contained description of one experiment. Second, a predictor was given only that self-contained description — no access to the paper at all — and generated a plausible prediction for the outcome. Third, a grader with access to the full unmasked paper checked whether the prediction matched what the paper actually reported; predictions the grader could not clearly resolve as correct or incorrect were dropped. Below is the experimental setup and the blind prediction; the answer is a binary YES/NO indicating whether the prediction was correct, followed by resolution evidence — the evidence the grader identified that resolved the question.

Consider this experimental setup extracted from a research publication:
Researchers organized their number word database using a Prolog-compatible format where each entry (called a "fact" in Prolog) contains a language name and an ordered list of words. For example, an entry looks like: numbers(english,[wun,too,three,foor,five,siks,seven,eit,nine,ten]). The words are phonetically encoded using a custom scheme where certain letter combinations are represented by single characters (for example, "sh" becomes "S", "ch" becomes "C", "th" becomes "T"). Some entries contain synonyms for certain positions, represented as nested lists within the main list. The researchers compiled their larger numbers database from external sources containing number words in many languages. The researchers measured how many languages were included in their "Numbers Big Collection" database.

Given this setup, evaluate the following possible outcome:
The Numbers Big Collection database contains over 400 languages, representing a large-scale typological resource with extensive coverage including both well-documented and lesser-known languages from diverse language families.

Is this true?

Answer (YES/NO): YES